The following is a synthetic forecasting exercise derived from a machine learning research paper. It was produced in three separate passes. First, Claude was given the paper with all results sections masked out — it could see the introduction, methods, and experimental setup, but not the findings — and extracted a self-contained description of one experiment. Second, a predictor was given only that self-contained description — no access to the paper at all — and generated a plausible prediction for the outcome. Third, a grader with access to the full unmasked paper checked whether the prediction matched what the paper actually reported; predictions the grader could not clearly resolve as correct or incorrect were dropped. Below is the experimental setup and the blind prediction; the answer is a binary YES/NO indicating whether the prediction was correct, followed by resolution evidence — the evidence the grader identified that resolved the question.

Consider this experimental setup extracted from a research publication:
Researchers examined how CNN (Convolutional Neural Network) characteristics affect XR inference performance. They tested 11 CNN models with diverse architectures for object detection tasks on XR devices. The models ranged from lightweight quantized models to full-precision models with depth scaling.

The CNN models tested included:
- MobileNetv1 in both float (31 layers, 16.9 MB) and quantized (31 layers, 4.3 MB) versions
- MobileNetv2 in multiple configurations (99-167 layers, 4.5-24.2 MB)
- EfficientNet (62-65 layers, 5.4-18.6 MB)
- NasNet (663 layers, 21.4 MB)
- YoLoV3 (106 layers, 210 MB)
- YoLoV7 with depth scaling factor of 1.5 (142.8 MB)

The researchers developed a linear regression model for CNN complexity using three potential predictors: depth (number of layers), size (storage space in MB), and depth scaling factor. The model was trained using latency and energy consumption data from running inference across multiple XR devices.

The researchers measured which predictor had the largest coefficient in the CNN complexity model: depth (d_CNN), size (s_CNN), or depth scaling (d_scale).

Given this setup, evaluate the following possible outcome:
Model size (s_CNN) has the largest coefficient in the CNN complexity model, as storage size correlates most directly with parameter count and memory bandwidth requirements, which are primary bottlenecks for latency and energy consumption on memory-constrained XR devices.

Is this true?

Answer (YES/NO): YES